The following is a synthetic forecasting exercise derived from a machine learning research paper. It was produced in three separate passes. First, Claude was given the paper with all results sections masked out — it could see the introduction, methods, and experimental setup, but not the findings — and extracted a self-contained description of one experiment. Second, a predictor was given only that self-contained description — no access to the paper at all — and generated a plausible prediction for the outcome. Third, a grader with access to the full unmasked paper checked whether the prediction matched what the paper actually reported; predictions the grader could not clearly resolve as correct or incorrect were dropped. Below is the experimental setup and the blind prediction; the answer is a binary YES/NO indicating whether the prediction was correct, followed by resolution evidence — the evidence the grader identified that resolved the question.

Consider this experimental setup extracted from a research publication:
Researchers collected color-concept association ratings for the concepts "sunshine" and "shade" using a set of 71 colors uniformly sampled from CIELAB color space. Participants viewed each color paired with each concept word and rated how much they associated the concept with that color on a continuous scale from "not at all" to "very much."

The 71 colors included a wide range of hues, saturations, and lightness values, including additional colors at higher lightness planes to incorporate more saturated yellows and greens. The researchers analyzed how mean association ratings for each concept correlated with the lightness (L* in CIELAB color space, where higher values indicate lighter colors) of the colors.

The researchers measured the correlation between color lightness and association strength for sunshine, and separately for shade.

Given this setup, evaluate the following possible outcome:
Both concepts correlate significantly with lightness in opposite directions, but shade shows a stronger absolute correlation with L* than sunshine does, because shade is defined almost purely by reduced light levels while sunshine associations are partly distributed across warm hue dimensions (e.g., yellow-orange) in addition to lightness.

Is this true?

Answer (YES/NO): YES